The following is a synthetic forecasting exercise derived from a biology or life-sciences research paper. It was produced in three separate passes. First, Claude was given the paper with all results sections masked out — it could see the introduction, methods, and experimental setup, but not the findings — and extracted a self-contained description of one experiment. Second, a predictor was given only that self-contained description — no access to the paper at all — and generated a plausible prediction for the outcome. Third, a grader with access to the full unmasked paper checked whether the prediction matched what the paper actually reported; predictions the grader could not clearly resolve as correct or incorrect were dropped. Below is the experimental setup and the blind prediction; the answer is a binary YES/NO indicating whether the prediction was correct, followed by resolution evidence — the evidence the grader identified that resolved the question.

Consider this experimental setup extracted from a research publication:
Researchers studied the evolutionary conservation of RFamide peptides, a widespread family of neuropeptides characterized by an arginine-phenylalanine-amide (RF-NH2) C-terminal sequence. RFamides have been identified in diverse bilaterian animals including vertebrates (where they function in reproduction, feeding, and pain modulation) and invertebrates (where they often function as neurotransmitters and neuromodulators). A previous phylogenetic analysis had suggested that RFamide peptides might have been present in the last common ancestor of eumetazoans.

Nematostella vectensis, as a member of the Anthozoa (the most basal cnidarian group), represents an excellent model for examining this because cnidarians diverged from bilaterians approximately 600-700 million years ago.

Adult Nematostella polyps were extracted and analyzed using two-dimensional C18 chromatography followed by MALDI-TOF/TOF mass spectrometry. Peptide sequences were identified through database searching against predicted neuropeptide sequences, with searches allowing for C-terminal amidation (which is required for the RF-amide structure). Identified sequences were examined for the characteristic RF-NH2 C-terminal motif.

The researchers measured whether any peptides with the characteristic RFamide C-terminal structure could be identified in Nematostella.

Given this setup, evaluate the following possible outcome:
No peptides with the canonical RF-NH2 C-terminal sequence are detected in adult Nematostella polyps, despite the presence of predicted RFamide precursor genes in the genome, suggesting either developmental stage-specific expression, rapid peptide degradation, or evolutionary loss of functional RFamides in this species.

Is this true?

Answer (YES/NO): NO